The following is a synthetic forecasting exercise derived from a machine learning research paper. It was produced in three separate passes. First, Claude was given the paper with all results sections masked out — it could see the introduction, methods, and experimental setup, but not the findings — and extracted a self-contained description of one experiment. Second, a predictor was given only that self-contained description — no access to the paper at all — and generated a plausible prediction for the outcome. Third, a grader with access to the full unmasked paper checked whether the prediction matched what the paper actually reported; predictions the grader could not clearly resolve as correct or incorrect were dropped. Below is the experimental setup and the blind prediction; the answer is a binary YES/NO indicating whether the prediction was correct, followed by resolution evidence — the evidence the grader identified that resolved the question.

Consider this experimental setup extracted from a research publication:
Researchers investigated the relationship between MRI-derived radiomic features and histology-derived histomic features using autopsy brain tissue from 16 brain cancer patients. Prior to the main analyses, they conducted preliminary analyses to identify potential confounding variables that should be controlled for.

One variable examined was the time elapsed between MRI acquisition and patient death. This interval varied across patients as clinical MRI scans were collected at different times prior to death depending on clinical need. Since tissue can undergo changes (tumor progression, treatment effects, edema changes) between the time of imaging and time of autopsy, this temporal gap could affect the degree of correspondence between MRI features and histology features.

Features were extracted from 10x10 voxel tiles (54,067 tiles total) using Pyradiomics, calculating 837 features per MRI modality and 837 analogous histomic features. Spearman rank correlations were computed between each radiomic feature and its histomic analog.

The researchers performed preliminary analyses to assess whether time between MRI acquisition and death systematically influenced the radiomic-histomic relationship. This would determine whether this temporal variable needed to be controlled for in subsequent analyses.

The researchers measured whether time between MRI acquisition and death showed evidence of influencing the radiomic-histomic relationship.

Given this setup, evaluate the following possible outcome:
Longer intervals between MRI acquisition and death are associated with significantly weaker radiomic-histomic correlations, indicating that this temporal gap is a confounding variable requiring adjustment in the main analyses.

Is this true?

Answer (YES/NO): NO